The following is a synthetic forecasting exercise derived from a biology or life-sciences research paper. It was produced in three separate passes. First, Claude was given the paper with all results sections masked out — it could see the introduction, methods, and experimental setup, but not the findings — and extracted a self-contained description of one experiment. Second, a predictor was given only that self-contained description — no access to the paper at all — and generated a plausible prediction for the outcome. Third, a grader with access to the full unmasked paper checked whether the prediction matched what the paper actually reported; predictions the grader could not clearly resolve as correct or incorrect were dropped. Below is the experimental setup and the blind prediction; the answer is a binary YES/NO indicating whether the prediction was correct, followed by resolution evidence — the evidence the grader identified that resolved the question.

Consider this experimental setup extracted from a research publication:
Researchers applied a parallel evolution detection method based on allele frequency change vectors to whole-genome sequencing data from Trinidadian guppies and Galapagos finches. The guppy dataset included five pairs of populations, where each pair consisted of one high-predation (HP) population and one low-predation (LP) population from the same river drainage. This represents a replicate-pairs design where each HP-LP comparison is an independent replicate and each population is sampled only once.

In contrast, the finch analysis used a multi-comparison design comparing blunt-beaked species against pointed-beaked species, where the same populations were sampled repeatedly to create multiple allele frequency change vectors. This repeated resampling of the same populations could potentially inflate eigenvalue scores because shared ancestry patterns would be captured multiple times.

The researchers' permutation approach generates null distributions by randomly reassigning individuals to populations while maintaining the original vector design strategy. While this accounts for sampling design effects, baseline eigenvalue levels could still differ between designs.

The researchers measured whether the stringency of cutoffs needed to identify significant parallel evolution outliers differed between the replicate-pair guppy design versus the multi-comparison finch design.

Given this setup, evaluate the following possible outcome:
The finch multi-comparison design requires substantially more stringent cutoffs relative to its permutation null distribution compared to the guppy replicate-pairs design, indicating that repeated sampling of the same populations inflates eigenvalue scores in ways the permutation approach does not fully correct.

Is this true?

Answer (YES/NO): YES